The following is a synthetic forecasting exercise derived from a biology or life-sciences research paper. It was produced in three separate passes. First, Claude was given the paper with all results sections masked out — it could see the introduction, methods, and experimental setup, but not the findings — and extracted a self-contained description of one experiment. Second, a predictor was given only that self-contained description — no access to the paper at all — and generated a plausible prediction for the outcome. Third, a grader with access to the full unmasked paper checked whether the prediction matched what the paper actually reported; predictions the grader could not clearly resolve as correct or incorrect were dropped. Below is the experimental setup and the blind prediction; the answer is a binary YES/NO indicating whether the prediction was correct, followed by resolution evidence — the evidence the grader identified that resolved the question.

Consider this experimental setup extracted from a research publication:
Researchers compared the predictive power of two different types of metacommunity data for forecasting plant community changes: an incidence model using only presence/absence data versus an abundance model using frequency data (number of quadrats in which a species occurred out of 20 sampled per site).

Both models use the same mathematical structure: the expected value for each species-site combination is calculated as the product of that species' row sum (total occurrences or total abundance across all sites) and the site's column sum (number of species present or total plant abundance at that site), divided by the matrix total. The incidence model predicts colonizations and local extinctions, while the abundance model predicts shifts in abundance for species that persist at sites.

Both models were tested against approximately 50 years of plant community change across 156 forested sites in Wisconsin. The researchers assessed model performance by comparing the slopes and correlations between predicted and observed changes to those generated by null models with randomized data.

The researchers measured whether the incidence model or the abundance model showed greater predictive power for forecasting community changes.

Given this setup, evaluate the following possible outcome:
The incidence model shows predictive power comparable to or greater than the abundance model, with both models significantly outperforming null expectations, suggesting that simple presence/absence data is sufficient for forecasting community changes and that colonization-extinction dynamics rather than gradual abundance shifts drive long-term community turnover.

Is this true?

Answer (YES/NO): NO